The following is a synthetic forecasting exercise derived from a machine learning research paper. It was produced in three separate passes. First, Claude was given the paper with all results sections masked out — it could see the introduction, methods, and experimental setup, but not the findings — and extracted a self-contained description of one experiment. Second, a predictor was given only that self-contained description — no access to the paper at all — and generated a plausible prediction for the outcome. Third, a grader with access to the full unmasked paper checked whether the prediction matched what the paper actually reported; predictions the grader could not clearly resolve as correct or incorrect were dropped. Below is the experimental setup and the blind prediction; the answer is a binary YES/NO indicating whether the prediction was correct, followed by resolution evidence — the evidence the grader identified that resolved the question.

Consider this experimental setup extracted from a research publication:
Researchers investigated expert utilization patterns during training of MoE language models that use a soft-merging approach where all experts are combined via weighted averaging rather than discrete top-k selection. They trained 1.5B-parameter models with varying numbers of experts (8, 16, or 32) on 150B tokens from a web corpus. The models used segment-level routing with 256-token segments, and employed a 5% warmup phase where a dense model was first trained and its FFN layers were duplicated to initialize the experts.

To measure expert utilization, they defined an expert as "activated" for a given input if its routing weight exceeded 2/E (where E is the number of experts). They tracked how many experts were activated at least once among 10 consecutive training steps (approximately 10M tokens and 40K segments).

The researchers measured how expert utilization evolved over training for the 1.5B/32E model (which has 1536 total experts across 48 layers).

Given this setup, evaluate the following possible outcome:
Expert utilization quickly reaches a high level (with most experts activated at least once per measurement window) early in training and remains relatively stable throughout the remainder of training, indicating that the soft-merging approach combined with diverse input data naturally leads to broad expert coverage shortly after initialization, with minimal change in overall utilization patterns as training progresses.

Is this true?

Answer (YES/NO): NO